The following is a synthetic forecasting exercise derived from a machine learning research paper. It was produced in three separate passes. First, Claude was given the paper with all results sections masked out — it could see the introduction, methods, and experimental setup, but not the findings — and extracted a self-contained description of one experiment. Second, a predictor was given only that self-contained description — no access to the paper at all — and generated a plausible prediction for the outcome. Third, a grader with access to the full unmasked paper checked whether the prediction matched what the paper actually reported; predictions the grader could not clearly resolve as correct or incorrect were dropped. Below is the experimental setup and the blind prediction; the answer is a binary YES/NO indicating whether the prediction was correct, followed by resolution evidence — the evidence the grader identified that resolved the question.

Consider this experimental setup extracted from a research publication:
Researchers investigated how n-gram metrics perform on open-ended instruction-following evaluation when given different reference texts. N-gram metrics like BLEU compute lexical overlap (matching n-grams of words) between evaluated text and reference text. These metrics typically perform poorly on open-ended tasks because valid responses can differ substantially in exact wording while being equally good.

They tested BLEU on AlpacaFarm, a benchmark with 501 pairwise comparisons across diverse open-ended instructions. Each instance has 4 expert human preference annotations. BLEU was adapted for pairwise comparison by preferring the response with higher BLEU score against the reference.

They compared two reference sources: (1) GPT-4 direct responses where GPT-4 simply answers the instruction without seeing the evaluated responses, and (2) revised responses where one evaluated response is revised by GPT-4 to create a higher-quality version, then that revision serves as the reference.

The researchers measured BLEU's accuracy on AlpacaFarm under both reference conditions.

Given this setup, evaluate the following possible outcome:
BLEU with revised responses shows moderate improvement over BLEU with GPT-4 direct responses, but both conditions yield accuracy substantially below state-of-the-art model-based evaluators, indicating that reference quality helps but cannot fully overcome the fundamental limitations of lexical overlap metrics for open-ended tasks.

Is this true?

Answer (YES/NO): NO